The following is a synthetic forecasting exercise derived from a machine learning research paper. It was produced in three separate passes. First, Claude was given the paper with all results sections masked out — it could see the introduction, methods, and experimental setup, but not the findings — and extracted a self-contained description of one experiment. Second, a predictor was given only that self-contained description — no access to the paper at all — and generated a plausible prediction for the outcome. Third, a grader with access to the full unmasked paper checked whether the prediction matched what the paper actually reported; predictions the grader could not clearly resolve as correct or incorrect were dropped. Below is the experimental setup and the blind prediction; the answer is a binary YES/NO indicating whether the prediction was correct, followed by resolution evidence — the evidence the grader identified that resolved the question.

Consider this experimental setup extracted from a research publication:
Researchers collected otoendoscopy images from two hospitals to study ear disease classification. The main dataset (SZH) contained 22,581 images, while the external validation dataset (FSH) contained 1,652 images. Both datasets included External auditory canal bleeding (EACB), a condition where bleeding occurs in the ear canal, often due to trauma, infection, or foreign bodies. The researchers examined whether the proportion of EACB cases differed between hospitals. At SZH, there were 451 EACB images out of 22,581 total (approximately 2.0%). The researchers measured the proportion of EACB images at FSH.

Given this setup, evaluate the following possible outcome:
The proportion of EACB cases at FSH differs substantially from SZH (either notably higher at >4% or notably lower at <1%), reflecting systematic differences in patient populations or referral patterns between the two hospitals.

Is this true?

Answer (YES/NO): YES